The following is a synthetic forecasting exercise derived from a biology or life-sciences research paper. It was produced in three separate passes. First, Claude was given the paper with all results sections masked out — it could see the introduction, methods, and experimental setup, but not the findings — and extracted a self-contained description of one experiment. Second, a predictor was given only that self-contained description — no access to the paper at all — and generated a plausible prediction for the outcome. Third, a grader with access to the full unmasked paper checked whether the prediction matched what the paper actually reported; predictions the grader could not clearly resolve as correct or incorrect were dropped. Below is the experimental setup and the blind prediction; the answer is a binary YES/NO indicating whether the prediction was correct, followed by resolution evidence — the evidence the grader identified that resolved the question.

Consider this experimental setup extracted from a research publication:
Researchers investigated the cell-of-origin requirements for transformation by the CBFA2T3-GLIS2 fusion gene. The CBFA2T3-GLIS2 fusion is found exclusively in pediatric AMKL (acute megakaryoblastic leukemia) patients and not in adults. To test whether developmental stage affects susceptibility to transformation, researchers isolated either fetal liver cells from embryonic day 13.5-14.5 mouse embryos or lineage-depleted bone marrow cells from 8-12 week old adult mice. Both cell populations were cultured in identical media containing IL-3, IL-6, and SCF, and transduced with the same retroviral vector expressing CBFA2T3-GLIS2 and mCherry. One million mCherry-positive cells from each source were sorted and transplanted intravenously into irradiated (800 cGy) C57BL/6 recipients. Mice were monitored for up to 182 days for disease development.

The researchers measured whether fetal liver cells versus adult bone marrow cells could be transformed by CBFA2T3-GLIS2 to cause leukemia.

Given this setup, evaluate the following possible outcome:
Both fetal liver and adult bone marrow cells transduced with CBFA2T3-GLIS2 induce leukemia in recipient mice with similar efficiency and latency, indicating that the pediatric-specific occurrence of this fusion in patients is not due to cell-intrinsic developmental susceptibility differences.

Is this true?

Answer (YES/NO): YES